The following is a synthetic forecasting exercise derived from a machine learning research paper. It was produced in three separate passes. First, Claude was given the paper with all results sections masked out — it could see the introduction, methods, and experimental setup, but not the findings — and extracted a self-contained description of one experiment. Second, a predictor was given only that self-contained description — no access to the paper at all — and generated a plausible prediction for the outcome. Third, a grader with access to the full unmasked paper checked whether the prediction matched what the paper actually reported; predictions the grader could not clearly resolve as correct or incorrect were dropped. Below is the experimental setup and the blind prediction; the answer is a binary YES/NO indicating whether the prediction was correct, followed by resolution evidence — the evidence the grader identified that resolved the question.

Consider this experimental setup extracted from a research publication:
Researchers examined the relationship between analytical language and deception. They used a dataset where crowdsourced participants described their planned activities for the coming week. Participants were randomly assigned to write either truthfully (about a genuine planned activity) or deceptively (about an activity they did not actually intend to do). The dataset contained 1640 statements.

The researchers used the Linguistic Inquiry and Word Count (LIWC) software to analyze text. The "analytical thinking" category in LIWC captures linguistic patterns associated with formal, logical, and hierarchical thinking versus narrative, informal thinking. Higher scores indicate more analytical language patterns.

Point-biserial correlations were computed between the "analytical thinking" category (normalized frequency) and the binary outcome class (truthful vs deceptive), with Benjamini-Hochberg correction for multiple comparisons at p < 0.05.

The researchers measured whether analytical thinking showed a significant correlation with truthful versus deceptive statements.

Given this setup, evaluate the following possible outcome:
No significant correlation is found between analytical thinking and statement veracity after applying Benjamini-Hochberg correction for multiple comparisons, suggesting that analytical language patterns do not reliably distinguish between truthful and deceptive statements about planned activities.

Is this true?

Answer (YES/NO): NO